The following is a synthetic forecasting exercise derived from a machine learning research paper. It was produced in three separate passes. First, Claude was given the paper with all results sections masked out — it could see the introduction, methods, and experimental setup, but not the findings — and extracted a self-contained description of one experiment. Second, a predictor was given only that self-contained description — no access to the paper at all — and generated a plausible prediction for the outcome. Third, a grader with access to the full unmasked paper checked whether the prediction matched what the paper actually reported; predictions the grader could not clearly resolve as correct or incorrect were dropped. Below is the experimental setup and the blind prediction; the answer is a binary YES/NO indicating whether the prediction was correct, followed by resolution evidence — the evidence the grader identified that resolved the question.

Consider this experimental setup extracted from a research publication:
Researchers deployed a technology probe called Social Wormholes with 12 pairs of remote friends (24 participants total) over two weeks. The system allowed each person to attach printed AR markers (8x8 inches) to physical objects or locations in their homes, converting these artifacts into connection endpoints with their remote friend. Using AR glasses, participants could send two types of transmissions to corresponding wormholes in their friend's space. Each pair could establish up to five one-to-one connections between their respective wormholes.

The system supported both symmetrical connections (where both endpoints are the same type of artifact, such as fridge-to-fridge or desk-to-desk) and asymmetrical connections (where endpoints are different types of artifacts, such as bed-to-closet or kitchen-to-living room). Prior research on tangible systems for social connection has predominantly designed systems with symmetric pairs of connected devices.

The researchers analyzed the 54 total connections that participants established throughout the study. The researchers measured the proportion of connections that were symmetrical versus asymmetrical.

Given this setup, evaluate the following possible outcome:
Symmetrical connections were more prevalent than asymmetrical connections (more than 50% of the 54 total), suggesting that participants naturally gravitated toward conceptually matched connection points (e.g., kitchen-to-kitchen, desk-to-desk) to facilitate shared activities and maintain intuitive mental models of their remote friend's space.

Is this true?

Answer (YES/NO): NO